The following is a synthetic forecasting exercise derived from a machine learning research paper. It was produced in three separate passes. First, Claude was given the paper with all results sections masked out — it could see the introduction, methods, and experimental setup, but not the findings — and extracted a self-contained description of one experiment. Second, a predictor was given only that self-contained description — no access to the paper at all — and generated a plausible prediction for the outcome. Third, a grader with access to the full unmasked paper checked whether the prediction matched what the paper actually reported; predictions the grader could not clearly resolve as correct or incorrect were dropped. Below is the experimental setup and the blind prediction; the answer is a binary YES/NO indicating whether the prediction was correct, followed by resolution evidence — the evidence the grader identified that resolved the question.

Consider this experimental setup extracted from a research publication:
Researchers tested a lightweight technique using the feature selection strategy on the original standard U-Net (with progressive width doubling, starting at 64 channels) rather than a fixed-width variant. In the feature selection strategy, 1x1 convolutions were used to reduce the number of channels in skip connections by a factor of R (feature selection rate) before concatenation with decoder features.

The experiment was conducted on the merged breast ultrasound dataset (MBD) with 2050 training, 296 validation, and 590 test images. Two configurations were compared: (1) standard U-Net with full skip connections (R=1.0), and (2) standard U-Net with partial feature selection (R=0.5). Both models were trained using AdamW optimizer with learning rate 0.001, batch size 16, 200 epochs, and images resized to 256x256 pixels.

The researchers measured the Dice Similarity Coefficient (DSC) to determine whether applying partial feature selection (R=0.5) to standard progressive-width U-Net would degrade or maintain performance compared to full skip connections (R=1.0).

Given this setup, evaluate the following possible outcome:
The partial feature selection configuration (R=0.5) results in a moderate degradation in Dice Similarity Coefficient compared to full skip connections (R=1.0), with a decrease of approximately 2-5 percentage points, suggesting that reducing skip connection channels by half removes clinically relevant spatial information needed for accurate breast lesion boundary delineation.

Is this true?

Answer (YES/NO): NO